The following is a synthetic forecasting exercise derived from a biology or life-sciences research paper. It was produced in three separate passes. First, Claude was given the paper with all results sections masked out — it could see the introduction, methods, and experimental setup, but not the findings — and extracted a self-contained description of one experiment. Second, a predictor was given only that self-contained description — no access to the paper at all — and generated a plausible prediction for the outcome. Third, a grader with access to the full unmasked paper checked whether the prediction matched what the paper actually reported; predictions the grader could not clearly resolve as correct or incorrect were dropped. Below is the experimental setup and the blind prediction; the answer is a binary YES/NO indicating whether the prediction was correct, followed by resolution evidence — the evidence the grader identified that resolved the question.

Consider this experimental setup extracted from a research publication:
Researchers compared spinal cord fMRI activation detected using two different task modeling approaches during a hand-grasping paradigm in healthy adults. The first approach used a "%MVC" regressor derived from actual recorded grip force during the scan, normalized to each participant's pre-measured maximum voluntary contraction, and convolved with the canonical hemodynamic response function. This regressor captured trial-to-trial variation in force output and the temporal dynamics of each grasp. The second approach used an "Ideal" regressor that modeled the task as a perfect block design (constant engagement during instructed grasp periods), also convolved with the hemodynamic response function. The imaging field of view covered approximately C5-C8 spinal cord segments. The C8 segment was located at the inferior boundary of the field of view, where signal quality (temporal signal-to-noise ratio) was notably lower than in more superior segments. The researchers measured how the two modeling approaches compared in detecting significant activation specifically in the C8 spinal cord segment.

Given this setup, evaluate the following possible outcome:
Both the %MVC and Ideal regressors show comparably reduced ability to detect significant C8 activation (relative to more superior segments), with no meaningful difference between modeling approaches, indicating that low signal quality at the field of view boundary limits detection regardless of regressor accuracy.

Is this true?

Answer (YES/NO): NO